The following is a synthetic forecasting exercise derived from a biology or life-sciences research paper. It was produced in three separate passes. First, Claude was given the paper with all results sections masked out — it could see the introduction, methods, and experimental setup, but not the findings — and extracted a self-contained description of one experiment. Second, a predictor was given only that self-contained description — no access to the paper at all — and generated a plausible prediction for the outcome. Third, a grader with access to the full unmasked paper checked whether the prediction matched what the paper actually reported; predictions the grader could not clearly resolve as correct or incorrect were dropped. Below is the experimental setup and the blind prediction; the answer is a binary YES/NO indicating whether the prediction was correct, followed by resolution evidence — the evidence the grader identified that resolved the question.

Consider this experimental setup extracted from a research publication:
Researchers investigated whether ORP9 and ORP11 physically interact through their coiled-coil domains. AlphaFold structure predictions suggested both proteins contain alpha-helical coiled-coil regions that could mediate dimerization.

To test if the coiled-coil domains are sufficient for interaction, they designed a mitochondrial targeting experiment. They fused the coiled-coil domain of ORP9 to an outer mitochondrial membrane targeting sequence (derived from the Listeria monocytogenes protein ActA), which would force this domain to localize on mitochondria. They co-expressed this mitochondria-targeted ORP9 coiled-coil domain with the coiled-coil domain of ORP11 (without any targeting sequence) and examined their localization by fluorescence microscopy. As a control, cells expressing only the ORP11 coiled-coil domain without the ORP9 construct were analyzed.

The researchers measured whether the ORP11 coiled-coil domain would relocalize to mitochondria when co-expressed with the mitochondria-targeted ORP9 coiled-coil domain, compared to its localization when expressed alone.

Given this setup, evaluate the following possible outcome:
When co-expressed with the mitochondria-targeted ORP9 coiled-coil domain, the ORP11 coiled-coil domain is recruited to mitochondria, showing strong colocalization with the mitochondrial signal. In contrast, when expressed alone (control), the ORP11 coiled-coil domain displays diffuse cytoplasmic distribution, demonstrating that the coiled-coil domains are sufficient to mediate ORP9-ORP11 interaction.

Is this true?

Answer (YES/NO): YES